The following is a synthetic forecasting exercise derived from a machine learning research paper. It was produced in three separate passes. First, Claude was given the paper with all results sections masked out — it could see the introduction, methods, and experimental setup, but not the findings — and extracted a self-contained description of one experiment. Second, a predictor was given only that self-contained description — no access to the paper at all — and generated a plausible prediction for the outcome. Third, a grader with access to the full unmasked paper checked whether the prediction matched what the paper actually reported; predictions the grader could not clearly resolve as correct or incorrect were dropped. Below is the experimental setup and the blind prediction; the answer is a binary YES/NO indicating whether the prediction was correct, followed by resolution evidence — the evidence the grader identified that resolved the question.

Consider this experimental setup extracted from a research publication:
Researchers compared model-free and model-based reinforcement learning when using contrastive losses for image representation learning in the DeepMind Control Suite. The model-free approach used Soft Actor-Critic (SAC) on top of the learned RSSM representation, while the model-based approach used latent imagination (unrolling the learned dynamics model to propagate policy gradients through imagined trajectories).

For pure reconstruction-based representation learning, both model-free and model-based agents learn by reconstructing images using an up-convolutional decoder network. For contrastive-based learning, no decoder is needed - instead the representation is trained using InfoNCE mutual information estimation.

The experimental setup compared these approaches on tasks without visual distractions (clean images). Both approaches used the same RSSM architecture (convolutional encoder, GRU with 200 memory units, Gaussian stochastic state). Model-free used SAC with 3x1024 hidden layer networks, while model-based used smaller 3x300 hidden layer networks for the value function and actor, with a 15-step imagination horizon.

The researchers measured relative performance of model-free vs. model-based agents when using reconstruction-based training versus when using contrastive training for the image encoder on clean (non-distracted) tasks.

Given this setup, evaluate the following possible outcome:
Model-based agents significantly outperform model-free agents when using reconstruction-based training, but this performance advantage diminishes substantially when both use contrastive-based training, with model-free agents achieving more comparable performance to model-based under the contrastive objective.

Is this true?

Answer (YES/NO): NO